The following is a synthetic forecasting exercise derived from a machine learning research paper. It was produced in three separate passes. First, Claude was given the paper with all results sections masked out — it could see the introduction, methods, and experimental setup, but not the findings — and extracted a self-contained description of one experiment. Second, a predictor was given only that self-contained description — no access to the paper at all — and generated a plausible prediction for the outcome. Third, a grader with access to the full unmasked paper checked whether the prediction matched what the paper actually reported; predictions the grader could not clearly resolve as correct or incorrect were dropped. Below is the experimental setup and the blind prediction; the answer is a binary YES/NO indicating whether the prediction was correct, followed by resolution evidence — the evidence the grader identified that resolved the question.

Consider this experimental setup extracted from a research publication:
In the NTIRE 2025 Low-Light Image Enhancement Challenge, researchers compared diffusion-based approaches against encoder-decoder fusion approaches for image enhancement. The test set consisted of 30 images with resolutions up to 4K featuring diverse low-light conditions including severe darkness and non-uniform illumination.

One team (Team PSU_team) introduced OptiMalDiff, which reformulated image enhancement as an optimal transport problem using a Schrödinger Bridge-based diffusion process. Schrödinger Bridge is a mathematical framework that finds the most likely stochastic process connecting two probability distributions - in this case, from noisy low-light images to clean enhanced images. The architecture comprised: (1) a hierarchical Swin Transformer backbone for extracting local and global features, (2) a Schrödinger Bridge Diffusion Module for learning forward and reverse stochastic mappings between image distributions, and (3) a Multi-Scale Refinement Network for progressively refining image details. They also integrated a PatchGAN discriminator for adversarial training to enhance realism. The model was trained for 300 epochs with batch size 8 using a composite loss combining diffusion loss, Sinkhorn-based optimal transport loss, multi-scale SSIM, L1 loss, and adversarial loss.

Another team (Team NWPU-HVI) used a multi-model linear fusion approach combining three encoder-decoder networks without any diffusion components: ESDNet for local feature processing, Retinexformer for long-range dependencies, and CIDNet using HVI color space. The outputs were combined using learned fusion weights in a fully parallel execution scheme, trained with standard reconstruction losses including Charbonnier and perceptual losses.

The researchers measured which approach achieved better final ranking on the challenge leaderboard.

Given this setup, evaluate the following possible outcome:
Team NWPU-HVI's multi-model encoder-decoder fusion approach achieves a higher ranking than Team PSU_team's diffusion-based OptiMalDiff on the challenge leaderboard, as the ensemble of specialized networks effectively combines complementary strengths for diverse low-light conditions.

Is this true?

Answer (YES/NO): YES